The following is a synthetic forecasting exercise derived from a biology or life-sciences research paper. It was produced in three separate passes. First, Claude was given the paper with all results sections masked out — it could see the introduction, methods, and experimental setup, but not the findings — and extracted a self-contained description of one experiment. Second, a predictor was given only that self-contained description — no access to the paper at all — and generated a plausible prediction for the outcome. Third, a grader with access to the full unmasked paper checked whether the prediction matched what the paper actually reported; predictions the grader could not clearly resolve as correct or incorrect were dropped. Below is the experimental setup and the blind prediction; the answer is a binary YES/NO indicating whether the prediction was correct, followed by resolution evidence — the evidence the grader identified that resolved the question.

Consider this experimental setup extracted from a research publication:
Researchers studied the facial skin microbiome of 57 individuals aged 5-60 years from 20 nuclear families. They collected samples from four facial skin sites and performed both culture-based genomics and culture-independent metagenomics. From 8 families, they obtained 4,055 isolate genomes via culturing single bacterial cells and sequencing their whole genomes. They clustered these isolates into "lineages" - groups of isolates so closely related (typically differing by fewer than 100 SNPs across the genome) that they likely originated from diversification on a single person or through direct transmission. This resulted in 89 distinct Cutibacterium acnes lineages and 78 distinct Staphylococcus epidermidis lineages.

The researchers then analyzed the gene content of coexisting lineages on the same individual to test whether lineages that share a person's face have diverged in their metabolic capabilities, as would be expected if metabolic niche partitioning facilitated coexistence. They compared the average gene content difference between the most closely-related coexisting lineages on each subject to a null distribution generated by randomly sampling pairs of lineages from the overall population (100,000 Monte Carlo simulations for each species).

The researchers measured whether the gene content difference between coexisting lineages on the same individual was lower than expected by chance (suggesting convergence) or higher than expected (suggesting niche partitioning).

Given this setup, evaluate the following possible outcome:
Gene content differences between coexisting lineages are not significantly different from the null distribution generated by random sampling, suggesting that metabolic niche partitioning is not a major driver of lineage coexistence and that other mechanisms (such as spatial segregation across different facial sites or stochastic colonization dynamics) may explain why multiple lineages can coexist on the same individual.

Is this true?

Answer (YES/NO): NO